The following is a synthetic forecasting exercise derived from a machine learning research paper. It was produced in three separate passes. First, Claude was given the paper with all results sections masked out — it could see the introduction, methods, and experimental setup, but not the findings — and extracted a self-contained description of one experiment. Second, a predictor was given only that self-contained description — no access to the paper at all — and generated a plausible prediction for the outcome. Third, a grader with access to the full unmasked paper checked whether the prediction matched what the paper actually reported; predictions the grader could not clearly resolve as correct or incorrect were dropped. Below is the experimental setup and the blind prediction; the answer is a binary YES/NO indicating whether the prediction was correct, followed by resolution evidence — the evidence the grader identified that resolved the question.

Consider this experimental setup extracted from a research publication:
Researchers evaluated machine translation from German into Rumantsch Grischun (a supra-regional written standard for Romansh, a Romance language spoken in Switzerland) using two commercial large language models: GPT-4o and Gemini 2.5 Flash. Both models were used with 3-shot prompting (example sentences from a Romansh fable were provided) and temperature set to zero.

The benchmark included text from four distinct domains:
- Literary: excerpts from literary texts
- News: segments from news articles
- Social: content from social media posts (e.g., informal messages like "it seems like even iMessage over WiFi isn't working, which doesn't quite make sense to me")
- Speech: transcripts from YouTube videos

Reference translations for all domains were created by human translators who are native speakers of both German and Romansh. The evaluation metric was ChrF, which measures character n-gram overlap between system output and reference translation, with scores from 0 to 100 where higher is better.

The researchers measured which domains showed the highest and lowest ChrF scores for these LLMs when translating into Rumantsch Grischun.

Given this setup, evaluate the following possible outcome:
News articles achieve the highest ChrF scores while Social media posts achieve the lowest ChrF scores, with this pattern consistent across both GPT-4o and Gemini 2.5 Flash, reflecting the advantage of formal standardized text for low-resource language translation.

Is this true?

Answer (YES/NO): NO